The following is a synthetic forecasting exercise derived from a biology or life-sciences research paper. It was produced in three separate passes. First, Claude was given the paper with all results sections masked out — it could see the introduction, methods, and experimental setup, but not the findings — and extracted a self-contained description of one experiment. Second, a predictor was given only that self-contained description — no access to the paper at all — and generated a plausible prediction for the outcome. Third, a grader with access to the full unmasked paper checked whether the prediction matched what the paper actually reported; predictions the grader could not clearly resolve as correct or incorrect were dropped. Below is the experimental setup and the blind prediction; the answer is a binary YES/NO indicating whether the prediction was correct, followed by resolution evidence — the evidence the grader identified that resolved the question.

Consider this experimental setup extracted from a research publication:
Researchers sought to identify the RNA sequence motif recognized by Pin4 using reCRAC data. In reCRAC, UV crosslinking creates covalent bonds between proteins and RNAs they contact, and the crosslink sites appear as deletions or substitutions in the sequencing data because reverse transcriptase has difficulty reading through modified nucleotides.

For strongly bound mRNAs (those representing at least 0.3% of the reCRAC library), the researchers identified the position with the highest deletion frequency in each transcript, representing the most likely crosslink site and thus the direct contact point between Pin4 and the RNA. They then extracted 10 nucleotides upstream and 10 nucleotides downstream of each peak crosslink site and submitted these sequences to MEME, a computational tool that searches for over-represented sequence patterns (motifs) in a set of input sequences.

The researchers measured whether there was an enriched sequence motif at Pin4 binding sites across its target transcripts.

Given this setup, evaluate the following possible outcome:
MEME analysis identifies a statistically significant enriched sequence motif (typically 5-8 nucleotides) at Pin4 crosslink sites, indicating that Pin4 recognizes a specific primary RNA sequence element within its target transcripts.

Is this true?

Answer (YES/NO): YES